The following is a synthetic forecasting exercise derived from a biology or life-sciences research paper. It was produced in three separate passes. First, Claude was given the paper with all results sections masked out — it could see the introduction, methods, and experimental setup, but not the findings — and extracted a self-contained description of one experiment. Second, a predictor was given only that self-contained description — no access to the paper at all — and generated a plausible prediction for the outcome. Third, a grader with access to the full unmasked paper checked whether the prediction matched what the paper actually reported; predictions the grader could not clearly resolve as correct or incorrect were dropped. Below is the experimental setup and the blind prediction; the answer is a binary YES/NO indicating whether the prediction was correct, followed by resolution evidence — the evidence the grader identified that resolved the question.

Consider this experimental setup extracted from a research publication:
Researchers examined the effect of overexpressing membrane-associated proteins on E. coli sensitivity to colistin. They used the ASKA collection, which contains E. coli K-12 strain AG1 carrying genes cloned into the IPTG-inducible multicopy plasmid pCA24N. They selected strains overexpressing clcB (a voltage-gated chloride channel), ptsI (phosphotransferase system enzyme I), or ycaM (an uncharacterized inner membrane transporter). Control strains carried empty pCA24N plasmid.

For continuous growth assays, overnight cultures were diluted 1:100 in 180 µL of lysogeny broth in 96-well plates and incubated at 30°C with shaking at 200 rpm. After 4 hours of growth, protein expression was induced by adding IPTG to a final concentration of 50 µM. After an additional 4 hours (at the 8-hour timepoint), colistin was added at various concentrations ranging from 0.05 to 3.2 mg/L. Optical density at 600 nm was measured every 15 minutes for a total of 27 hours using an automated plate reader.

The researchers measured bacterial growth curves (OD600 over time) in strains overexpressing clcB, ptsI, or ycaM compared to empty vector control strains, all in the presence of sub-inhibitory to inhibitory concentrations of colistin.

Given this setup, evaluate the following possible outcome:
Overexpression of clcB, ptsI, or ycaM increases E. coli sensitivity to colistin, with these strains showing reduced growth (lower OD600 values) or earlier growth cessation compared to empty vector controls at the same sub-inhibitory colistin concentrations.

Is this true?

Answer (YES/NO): YES